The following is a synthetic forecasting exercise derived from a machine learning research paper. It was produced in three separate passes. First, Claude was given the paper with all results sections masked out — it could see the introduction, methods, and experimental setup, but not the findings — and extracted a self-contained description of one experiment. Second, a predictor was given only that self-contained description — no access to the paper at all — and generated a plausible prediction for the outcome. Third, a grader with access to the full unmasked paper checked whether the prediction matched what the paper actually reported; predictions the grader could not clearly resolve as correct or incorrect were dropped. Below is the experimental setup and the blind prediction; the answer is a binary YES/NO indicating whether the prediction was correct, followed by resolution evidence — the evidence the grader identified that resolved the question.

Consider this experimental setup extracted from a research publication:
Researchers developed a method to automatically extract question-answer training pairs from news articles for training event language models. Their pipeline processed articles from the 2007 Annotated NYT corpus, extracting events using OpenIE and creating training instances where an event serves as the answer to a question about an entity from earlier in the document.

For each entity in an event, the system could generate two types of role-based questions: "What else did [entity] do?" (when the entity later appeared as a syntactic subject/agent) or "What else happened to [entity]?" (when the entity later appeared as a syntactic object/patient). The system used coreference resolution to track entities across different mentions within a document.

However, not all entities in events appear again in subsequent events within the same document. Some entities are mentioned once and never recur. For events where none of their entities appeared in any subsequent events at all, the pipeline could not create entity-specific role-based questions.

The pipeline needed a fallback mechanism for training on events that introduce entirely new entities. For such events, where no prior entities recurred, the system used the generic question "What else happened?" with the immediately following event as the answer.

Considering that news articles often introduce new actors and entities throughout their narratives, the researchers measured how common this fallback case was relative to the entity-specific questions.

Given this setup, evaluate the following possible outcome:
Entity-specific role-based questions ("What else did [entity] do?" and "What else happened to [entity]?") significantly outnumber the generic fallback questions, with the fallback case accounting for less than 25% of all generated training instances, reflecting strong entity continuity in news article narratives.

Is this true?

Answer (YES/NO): NO